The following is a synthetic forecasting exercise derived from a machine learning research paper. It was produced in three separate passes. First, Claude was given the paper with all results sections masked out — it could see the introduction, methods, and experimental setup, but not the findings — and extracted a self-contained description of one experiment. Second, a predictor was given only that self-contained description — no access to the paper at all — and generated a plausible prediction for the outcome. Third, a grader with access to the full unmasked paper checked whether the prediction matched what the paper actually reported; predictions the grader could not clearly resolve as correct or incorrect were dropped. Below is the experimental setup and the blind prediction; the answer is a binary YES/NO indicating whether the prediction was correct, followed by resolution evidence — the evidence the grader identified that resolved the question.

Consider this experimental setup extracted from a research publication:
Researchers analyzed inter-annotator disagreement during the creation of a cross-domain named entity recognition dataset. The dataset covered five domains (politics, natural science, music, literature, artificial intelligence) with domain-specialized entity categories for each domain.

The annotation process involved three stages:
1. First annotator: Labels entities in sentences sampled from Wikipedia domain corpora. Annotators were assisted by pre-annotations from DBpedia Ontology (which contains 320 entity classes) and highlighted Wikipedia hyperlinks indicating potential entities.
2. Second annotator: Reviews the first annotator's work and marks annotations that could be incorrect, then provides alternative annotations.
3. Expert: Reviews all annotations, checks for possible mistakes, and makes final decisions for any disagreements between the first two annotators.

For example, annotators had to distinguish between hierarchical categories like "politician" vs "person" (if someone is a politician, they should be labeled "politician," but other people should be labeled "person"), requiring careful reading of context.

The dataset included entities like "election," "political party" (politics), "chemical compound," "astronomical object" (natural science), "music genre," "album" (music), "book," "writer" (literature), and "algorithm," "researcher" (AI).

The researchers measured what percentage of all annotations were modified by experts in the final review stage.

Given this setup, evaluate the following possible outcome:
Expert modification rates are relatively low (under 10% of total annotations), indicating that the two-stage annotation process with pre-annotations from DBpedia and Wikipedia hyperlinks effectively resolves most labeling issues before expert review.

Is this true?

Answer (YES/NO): YES